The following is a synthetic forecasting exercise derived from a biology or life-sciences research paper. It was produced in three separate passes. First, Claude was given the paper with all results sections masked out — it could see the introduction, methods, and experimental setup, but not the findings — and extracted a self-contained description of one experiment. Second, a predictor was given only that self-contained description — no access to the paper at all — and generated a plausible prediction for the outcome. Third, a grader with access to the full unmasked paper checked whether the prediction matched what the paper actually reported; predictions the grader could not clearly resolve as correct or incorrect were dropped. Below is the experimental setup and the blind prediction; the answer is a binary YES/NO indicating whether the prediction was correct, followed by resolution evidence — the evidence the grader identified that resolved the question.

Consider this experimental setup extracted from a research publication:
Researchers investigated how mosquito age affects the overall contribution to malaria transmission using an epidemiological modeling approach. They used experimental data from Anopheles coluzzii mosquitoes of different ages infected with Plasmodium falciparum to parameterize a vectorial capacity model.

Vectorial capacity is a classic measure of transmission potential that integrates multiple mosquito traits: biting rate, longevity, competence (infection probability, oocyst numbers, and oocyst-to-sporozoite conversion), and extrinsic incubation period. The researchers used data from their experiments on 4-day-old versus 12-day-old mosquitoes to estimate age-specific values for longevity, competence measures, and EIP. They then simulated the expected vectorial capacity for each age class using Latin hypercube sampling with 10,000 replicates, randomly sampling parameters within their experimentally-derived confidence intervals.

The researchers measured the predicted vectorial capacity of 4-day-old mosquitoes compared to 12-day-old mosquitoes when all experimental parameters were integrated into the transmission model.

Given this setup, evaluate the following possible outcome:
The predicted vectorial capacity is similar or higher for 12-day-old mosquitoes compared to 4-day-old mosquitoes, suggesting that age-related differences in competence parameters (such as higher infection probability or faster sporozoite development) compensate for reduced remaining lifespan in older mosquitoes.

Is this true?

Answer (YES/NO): NO